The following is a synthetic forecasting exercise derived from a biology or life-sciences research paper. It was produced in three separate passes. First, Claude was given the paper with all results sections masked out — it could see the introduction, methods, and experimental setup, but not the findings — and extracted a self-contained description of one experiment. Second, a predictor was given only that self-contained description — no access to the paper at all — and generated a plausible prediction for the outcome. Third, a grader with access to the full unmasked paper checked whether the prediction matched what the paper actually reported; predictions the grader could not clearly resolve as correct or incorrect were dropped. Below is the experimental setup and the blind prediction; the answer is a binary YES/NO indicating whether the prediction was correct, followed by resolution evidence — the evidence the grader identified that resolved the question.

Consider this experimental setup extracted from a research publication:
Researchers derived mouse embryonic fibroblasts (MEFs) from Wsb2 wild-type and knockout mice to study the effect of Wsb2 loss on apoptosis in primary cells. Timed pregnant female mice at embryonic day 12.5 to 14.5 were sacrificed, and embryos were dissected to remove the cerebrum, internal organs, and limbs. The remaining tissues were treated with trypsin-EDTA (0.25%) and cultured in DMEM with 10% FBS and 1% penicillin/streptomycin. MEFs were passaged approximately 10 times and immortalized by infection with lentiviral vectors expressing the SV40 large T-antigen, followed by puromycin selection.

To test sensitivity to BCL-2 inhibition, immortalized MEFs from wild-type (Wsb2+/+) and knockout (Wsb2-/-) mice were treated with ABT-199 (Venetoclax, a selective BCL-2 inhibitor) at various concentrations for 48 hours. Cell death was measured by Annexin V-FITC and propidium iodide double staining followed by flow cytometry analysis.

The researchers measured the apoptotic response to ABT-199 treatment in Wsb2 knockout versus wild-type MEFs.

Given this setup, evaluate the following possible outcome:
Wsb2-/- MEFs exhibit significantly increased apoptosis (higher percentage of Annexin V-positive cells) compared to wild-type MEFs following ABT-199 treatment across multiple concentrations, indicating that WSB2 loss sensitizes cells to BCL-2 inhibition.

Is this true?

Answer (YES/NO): YES